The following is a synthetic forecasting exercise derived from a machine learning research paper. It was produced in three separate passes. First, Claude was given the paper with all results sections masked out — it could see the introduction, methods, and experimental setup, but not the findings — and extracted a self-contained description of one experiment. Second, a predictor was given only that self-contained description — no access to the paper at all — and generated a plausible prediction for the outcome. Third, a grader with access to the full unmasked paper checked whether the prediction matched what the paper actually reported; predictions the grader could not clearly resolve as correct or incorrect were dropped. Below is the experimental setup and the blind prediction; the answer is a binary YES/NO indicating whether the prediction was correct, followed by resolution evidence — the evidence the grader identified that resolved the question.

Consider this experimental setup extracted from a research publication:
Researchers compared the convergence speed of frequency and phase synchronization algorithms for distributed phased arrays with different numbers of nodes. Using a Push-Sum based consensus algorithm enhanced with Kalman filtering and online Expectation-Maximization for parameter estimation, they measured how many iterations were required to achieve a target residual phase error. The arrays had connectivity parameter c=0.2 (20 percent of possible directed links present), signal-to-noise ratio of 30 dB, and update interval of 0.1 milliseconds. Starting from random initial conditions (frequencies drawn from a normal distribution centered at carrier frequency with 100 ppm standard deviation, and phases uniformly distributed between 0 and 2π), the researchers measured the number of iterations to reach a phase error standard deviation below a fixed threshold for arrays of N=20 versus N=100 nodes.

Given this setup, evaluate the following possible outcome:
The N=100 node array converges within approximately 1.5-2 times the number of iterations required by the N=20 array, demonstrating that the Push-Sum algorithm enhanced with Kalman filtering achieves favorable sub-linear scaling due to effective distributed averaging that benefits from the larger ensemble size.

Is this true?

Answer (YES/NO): NO